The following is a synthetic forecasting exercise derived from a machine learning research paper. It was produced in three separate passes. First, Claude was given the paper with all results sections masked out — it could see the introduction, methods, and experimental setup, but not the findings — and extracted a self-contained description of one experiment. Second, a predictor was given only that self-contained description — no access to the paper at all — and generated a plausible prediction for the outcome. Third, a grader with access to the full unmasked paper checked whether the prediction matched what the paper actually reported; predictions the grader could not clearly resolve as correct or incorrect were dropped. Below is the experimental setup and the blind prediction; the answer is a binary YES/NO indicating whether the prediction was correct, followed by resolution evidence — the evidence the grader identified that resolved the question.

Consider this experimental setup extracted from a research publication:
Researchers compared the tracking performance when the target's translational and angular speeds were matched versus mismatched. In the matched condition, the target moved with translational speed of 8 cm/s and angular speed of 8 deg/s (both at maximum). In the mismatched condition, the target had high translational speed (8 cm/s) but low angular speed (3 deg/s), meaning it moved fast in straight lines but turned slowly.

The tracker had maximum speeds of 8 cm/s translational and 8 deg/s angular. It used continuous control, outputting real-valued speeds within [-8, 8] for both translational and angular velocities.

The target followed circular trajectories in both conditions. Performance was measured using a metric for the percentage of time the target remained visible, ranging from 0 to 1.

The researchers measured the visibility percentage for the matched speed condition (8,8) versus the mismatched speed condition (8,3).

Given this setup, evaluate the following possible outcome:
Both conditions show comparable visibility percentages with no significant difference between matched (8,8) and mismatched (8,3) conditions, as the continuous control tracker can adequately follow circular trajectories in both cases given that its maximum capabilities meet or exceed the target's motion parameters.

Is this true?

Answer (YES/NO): NO